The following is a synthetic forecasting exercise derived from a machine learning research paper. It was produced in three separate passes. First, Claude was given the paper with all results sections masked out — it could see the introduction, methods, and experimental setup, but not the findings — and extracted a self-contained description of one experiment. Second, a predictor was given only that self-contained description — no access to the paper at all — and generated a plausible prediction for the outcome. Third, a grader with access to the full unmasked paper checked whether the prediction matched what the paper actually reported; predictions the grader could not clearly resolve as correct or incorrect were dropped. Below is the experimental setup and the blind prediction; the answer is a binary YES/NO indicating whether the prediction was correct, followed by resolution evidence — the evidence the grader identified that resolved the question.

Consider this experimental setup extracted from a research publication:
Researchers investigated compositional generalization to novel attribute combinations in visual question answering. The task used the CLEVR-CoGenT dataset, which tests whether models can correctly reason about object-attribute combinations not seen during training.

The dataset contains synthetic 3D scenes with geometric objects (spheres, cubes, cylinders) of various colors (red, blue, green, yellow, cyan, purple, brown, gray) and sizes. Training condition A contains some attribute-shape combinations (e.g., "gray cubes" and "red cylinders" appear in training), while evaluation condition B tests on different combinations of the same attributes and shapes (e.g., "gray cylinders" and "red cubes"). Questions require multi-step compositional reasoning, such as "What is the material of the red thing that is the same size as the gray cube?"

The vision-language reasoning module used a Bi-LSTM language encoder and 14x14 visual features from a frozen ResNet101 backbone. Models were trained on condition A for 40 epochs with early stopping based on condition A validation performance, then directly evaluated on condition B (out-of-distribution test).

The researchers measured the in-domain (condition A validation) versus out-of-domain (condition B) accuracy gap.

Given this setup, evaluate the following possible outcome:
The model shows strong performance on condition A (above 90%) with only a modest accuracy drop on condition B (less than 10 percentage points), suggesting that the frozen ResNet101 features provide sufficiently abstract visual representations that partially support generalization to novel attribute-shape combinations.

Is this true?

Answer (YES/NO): NO